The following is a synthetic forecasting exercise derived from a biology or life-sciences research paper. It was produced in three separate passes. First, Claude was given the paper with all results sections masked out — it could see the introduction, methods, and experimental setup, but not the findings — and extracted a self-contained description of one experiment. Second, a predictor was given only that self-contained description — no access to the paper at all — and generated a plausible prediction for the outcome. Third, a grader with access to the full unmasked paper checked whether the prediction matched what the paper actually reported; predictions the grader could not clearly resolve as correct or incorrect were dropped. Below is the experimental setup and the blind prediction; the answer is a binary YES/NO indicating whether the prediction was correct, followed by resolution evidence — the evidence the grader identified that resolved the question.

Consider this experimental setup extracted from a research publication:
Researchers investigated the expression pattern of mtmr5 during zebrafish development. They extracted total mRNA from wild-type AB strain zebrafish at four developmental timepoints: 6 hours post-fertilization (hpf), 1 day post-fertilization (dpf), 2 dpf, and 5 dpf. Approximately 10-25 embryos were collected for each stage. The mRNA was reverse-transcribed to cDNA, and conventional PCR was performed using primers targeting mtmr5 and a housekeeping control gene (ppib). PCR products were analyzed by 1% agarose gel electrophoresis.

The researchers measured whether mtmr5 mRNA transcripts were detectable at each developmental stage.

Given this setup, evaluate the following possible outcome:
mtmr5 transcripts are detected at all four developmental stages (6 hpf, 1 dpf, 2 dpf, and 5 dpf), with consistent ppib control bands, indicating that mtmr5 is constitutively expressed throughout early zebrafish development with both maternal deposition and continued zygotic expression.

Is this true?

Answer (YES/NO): YES